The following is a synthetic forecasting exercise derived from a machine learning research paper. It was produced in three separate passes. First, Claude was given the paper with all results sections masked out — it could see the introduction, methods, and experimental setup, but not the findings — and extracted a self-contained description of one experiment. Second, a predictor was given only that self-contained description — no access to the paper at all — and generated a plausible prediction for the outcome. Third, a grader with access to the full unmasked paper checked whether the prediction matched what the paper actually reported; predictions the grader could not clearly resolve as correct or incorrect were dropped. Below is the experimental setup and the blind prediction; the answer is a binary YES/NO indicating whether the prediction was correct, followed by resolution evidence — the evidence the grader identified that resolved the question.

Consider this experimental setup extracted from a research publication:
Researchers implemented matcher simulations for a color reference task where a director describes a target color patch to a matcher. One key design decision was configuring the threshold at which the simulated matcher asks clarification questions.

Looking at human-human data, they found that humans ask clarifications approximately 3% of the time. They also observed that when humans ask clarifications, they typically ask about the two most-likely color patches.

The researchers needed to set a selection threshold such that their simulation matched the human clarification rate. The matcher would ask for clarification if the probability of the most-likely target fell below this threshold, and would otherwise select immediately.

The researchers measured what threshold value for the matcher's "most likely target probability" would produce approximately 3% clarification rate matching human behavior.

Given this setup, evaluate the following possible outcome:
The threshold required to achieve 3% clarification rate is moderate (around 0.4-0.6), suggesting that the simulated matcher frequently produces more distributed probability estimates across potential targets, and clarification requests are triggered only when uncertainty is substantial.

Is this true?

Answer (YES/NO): NO